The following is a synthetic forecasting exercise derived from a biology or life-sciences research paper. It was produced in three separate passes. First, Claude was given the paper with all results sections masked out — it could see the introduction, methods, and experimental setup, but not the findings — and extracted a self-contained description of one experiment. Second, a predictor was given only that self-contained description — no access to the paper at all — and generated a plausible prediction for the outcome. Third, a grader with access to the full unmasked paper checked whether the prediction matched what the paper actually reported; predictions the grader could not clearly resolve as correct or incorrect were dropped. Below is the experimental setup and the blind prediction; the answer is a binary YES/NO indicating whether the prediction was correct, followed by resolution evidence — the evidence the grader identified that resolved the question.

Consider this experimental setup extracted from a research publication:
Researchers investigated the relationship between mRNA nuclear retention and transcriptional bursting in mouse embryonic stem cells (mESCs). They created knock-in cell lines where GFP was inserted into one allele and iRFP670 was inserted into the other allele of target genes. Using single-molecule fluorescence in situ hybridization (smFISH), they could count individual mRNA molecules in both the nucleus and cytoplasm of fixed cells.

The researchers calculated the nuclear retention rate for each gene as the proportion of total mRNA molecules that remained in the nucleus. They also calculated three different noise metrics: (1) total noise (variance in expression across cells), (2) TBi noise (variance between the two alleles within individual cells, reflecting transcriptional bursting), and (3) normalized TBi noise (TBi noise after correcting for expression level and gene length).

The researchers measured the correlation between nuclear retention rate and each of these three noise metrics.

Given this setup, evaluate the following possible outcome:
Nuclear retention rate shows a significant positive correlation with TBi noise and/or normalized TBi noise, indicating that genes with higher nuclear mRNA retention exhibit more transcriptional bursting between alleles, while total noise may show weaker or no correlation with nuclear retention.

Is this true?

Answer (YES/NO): NO